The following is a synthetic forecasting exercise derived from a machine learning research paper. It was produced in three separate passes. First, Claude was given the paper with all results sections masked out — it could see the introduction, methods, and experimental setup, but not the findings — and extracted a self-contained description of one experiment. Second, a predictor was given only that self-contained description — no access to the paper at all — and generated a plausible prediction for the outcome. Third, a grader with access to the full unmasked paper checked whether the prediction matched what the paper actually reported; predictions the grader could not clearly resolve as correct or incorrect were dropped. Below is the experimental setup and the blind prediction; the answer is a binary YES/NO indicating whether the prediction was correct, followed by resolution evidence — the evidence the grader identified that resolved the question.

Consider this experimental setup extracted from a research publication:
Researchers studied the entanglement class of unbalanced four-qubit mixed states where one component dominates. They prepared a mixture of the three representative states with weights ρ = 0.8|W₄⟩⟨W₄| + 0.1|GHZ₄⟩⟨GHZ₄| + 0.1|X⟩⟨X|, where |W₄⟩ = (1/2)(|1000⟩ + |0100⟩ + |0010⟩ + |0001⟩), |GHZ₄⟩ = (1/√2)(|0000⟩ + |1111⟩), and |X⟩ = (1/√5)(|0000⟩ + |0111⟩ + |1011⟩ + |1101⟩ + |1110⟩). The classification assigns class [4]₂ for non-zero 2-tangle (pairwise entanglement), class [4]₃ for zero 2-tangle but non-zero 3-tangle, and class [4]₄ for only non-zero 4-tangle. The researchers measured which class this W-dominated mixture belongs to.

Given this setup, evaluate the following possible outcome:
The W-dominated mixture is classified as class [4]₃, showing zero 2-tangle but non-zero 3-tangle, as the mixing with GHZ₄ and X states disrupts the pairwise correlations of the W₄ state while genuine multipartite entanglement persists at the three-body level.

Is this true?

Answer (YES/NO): NO